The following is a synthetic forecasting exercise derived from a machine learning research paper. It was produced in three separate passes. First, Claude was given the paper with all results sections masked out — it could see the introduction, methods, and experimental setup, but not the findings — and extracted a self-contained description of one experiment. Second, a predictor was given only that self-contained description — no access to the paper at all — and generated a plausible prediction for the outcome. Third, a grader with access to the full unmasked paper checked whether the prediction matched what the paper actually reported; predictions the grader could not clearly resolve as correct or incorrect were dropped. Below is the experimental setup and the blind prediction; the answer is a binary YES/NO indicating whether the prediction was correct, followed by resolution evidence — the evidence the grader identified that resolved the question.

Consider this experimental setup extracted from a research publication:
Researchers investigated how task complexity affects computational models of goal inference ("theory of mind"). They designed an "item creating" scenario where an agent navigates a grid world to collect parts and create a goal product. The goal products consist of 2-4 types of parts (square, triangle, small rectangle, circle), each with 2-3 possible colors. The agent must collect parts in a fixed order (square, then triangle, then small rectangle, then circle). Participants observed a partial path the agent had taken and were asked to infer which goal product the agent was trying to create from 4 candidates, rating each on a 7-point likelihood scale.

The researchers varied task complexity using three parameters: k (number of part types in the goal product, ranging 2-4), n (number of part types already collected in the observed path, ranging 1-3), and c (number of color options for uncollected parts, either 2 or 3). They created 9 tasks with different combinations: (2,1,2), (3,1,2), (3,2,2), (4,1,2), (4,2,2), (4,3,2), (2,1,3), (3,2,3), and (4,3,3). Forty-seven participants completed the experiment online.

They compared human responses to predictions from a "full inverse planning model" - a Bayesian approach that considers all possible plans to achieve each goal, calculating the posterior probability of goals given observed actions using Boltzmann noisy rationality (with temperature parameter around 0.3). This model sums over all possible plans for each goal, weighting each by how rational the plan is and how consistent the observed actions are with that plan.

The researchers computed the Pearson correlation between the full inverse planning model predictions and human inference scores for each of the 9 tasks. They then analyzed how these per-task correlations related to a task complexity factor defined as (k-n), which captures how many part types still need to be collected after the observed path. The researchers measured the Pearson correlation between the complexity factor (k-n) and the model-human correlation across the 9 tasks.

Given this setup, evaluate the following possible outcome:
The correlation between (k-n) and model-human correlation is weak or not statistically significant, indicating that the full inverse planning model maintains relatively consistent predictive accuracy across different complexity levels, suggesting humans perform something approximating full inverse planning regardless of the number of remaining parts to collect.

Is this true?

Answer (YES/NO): NO